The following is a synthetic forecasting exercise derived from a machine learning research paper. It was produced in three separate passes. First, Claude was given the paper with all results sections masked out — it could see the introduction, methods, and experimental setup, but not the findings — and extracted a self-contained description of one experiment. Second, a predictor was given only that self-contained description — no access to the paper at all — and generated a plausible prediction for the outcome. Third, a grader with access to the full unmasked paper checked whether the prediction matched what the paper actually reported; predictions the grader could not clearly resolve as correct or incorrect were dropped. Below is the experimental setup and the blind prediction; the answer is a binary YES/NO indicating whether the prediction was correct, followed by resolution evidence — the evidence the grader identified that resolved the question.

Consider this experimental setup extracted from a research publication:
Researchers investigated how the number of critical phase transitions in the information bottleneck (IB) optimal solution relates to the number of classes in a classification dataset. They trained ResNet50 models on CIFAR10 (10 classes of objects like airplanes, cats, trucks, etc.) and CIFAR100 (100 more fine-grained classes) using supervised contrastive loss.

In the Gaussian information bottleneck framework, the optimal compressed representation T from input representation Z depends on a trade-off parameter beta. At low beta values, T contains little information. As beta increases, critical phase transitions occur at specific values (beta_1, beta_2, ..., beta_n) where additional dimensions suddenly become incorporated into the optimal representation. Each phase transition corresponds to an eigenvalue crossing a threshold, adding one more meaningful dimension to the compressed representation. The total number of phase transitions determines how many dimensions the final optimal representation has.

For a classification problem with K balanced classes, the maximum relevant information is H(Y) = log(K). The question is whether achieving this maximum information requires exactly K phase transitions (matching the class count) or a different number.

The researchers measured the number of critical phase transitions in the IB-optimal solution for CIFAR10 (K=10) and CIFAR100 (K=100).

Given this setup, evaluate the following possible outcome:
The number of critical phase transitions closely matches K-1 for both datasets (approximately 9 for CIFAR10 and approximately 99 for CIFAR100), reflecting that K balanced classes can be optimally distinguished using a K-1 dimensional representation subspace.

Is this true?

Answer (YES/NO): NO